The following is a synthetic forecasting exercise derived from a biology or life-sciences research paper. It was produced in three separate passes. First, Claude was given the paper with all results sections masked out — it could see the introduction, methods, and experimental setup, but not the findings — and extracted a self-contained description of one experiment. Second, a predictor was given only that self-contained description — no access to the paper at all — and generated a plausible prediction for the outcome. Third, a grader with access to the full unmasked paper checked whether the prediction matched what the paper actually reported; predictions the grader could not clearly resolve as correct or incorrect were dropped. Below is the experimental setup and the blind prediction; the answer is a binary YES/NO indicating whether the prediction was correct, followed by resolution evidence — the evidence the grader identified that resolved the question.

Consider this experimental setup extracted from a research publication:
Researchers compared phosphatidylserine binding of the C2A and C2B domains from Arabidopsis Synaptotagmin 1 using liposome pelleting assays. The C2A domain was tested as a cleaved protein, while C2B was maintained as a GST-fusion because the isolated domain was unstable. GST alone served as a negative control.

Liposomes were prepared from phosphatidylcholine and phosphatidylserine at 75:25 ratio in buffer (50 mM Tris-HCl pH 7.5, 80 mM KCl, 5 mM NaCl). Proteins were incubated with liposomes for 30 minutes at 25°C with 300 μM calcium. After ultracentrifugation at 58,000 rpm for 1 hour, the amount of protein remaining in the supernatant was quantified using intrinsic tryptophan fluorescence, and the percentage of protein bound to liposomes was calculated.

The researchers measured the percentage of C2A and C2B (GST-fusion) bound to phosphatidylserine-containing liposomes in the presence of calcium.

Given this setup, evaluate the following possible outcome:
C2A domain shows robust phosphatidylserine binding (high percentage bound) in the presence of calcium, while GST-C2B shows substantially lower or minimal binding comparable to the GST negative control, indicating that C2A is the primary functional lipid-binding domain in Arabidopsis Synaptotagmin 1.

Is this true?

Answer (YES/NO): NO